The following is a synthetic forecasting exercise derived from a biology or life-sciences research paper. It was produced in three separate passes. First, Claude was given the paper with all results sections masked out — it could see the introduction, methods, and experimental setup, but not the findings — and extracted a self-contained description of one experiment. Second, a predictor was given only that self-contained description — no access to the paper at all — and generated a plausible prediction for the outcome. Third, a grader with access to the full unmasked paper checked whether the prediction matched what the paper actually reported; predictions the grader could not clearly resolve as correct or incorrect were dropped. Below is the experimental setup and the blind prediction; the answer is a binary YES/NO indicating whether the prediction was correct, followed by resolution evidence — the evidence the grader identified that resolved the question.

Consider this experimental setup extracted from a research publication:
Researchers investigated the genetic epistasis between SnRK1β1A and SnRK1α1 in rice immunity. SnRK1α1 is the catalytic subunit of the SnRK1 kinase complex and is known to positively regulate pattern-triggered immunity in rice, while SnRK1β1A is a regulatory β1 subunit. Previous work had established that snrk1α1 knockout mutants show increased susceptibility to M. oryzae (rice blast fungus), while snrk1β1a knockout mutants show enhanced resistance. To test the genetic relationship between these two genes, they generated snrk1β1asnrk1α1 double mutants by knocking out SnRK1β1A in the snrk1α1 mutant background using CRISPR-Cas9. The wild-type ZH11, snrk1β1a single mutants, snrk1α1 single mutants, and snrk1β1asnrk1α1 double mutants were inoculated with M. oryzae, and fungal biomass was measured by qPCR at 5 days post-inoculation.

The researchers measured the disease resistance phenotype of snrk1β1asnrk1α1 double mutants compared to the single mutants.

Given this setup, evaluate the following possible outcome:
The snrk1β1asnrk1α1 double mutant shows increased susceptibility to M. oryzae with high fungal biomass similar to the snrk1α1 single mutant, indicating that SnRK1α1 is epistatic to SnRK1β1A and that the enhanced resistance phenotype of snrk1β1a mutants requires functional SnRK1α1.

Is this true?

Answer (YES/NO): YES